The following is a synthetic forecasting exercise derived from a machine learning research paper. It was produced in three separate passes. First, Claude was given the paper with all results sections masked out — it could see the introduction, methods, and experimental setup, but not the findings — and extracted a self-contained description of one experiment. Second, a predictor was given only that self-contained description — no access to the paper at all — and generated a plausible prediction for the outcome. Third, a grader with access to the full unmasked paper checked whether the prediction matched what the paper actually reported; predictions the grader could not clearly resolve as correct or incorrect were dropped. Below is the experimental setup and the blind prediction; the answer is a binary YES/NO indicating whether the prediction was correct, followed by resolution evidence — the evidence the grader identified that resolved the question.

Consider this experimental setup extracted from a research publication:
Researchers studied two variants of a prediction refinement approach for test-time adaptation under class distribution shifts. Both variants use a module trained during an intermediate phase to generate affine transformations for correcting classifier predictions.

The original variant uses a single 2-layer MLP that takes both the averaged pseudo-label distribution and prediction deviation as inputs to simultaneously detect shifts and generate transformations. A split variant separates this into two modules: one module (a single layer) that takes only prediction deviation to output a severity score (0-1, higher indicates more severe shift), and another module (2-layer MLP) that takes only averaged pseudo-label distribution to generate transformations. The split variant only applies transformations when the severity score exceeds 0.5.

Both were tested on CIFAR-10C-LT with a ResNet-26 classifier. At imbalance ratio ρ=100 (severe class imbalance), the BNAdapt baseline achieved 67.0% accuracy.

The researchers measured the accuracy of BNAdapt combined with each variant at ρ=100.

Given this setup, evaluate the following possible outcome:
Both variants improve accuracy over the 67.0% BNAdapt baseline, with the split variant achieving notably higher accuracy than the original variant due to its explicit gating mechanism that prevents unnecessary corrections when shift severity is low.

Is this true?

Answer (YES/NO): NO